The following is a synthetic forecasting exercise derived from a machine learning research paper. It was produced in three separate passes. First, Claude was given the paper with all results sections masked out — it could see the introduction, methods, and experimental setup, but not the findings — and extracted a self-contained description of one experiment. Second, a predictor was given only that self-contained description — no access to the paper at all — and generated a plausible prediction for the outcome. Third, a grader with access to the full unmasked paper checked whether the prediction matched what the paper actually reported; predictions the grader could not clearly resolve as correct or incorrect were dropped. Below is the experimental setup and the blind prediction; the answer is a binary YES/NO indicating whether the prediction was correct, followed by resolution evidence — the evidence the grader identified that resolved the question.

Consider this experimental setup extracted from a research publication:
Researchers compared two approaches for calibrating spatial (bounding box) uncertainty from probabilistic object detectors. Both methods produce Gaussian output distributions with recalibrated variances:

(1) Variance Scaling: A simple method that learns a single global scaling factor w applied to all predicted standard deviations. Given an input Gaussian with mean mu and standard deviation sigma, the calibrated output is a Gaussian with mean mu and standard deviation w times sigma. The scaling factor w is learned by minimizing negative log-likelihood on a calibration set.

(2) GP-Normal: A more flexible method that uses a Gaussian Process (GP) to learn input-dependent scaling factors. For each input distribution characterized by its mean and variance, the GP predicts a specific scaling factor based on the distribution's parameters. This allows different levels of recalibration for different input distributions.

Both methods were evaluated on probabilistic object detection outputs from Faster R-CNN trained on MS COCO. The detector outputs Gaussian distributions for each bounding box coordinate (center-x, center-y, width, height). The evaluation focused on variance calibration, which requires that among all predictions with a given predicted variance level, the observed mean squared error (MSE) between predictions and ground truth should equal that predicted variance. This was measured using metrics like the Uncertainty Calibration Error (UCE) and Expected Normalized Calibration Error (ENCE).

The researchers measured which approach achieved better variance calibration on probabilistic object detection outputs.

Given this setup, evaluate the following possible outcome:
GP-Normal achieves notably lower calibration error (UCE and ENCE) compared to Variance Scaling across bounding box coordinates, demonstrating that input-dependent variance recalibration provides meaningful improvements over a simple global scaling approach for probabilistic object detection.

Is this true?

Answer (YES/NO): NO